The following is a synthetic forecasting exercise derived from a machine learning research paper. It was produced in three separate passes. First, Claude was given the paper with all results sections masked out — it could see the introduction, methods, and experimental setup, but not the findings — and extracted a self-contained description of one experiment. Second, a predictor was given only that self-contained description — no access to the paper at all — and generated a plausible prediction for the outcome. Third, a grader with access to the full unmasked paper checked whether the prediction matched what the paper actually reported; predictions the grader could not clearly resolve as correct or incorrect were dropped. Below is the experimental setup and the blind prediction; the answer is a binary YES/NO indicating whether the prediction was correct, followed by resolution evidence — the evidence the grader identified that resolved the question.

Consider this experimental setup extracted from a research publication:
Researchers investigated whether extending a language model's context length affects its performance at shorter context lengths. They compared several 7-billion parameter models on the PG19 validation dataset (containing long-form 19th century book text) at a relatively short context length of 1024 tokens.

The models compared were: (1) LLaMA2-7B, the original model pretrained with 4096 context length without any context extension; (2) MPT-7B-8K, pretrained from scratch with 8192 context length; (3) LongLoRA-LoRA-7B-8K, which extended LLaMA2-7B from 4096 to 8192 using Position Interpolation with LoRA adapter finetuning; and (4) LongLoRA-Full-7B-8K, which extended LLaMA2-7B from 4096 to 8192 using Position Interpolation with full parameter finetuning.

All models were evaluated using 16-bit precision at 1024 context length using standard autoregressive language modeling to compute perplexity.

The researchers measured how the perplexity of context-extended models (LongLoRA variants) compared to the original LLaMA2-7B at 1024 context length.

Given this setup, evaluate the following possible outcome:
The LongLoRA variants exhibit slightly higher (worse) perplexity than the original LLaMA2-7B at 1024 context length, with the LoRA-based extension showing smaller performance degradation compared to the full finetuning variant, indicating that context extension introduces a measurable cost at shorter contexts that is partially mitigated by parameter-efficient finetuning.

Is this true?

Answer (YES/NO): NO